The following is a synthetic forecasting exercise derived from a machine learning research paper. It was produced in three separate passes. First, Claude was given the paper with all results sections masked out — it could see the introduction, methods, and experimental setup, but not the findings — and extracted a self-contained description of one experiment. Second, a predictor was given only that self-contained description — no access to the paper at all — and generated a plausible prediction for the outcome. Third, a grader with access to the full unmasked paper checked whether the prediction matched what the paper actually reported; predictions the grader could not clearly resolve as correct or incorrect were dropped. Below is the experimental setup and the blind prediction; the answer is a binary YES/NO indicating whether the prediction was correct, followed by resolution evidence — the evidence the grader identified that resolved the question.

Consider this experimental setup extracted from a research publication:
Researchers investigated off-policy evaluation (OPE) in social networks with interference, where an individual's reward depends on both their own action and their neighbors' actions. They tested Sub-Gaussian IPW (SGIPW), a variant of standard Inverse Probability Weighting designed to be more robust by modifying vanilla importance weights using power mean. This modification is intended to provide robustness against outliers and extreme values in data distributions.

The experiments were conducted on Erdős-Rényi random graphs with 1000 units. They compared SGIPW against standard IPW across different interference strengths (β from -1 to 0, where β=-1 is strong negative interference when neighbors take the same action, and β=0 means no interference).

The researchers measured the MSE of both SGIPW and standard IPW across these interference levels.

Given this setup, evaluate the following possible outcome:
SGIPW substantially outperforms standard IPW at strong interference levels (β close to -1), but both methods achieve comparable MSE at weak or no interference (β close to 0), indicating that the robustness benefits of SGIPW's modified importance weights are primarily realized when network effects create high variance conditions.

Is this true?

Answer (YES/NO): NO